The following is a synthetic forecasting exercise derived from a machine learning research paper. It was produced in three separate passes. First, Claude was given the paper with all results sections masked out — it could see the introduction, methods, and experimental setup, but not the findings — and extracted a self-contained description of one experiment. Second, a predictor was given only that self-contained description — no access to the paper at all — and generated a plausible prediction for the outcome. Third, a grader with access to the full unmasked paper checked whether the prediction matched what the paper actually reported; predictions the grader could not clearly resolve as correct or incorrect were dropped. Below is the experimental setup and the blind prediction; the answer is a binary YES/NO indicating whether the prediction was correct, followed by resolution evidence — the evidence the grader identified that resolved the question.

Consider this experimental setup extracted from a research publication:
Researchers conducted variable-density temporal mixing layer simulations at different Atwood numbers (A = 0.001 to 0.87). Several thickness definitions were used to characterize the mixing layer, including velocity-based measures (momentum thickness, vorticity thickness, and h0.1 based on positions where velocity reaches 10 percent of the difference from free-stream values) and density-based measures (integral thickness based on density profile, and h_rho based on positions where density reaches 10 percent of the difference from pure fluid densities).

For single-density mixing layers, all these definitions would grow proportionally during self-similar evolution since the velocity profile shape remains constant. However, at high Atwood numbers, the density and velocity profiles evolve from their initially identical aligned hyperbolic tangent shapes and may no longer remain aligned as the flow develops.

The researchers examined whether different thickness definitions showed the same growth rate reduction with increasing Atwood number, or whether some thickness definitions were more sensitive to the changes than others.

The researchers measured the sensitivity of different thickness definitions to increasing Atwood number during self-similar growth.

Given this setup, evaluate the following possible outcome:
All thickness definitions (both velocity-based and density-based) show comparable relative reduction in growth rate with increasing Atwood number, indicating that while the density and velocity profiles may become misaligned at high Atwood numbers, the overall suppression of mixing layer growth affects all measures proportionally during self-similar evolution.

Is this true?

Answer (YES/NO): NO